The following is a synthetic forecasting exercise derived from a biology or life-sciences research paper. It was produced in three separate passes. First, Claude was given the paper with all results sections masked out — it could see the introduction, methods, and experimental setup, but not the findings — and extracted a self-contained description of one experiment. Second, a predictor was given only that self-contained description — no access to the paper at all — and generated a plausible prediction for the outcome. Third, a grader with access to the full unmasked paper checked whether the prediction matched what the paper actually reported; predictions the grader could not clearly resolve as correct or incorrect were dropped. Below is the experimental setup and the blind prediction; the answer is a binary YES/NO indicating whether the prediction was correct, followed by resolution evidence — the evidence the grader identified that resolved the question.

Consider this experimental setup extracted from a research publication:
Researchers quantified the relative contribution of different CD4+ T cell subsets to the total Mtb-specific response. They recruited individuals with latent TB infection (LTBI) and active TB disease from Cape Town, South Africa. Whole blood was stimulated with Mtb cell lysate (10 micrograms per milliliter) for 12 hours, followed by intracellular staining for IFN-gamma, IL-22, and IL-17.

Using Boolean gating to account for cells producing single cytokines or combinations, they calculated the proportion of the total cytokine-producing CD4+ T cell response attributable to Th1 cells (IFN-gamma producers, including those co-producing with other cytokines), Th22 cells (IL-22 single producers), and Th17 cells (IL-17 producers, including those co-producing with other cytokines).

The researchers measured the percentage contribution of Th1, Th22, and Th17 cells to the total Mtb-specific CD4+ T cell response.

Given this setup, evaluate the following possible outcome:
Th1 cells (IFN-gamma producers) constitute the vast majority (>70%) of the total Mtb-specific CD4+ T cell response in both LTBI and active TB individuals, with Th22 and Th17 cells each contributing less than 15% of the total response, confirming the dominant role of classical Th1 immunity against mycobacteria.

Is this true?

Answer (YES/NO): NO